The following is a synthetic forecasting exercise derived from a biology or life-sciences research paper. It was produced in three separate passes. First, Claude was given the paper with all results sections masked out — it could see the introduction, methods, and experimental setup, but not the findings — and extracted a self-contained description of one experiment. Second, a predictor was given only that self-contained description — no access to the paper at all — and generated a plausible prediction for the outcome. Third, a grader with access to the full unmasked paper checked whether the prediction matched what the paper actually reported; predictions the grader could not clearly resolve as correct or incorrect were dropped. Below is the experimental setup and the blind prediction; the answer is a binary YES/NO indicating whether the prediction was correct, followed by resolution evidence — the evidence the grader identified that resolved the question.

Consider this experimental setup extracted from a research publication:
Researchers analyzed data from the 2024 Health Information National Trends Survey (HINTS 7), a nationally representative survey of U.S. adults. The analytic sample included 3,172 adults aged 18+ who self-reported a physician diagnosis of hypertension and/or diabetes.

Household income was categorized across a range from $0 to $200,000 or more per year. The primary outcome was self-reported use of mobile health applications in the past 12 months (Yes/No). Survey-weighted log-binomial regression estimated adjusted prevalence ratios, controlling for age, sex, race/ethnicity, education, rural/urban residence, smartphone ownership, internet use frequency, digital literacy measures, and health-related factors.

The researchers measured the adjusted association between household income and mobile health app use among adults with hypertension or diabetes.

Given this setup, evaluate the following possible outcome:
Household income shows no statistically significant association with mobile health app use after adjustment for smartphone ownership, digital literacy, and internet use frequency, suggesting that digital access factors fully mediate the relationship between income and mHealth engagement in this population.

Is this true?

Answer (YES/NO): NO